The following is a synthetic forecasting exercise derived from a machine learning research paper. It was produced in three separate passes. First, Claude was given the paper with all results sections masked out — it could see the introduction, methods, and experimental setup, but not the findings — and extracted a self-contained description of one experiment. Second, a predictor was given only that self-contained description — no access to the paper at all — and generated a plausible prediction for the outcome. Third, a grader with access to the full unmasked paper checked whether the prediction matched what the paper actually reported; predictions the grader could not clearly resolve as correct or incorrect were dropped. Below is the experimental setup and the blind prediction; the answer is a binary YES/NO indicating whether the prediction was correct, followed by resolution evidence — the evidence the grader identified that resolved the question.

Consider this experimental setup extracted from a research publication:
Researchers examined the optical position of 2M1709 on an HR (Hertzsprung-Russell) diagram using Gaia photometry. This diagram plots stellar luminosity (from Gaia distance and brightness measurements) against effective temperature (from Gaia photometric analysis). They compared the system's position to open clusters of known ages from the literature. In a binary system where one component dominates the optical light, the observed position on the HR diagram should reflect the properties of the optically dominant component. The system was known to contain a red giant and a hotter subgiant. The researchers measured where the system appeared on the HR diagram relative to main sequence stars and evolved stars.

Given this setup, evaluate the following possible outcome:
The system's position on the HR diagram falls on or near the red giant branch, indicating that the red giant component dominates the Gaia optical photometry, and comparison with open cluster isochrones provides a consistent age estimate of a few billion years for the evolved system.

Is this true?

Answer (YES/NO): NO